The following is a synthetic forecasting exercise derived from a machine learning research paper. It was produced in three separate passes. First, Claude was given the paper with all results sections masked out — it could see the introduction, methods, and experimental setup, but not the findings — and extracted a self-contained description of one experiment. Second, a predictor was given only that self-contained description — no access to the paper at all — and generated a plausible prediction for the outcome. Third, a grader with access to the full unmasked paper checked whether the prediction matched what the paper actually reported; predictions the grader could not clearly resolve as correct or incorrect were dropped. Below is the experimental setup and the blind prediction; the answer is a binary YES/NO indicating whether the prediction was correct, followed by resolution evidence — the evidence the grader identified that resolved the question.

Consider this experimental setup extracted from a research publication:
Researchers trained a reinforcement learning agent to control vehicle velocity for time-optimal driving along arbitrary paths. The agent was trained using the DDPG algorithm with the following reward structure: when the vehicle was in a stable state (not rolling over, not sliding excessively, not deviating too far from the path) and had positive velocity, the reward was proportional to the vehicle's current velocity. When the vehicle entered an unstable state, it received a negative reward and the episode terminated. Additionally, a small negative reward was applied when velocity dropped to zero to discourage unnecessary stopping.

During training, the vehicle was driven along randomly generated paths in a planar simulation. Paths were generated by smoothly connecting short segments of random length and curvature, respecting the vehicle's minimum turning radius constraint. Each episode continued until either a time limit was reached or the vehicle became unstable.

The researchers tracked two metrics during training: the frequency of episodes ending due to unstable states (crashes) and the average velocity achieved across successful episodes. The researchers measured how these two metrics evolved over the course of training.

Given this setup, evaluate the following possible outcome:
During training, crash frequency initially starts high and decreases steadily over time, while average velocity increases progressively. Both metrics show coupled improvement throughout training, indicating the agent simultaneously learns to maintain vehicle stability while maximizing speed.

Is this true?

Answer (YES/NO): NO